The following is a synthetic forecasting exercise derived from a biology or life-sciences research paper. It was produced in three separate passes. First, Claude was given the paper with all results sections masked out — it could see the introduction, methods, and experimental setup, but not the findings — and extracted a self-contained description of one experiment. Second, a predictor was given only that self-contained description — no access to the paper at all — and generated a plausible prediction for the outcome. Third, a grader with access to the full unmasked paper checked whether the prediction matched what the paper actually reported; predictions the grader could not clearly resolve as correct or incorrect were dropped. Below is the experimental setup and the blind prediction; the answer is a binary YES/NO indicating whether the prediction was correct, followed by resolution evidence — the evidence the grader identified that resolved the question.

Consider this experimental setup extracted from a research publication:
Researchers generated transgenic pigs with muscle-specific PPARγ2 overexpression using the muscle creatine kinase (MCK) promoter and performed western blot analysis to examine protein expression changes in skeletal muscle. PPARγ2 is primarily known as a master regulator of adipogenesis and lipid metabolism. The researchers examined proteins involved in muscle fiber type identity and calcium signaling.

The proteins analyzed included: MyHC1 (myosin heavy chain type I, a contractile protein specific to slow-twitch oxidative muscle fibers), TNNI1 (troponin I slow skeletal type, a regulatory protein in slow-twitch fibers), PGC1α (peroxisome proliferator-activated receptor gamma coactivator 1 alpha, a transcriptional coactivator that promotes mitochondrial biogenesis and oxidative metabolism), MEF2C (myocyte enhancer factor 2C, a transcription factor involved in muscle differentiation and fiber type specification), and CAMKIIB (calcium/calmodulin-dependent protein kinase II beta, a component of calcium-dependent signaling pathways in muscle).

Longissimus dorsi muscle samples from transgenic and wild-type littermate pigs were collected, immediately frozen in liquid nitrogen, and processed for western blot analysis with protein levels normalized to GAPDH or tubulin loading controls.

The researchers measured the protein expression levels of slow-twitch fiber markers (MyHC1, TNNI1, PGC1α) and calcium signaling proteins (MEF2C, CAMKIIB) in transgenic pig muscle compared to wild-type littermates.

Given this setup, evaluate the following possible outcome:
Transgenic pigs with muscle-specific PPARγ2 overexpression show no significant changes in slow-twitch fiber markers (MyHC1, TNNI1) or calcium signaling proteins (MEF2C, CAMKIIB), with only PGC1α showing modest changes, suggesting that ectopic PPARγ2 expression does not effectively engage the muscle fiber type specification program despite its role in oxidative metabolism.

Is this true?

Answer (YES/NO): NO